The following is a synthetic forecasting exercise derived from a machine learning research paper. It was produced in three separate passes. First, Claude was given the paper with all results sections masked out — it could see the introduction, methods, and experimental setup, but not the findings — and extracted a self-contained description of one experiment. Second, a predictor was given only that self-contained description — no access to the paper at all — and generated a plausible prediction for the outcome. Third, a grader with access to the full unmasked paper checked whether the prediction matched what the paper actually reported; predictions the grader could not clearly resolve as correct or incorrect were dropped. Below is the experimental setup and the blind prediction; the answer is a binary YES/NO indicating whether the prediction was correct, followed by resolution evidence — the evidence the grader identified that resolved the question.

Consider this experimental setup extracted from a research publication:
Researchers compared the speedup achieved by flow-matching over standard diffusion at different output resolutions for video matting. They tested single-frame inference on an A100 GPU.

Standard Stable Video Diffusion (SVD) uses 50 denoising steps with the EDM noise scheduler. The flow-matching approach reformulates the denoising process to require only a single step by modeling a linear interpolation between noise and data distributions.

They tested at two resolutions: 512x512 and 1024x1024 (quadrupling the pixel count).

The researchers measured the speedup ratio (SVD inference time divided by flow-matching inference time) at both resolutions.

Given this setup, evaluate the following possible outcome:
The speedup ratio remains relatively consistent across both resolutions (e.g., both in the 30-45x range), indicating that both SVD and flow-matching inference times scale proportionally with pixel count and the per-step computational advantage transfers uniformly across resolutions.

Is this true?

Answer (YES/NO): NO